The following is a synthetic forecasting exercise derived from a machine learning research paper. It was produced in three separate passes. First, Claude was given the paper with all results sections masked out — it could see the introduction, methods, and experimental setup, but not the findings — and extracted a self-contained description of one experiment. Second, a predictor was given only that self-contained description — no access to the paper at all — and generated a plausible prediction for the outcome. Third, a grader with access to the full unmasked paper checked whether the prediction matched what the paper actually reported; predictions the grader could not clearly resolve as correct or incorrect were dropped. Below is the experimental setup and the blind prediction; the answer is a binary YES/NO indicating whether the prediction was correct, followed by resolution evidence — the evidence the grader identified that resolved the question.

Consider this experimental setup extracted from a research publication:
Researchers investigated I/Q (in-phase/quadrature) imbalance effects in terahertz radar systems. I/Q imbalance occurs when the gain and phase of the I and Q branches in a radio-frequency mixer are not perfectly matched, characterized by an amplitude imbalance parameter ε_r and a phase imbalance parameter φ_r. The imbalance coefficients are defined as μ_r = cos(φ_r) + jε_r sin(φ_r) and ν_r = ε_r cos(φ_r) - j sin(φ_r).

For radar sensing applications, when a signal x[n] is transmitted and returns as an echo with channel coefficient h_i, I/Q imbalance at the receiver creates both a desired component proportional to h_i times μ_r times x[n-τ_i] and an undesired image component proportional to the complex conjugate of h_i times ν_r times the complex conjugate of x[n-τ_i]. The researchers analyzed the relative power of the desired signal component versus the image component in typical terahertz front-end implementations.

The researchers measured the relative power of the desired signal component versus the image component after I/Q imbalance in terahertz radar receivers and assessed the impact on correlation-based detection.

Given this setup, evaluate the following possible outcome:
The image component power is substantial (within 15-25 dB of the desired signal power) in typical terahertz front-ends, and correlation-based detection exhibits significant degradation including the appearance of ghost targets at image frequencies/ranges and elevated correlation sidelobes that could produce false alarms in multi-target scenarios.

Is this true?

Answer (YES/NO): NO